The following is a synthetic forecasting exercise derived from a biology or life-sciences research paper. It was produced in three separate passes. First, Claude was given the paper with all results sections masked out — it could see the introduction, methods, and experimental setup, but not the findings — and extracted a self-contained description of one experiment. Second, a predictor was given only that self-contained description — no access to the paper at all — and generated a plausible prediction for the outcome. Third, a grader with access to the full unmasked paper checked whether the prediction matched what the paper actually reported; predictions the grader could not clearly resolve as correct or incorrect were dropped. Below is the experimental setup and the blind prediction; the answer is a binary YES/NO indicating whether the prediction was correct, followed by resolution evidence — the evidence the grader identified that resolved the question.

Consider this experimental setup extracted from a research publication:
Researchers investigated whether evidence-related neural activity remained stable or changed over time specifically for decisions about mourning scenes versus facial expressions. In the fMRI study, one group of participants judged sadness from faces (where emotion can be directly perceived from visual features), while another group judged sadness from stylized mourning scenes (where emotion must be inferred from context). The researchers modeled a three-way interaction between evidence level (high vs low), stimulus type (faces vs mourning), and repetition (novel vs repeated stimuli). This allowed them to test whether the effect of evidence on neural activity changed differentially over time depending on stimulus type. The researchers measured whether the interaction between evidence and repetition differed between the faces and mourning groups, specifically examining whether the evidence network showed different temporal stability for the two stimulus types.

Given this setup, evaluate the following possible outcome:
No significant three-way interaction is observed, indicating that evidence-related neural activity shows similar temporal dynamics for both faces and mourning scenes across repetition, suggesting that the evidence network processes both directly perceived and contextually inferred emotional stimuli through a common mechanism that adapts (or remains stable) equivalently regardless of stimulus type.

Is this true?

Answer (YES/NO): NO